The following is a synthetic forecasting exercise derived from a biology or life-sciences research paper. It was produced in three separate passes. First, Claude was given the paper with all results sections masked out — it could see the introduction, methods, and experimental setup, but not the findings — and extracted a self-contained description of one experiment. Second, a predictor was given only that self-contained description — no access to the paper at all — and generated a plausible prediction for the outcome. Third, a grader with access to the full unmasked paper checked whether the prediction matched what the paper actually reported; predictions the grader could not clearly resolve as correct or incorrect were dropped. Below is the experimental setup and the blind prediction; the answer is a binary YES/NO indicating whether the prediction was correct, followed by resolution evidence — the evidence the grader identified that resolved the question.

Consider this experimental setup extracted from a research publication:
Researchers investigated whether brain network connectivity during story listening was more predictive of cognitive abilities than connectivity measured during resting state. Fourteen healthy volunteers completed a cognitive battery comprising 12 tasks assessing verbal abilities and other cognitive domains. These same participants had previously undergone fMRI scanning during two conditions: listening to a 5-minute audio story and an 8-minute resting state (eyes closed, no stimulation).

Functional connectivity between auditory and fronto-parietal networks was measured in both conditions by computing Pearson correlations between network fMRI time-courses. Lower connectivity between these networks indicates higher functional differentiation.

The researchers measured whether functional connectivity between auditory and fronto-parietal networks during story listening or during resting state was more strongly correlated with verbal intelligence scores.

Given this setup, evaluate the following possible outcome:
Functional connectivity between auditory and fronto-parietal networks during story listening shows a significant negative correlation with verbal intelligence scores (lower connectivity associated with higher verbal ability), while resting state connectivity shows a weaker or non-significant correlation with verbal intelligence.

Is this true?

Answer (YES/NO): YES